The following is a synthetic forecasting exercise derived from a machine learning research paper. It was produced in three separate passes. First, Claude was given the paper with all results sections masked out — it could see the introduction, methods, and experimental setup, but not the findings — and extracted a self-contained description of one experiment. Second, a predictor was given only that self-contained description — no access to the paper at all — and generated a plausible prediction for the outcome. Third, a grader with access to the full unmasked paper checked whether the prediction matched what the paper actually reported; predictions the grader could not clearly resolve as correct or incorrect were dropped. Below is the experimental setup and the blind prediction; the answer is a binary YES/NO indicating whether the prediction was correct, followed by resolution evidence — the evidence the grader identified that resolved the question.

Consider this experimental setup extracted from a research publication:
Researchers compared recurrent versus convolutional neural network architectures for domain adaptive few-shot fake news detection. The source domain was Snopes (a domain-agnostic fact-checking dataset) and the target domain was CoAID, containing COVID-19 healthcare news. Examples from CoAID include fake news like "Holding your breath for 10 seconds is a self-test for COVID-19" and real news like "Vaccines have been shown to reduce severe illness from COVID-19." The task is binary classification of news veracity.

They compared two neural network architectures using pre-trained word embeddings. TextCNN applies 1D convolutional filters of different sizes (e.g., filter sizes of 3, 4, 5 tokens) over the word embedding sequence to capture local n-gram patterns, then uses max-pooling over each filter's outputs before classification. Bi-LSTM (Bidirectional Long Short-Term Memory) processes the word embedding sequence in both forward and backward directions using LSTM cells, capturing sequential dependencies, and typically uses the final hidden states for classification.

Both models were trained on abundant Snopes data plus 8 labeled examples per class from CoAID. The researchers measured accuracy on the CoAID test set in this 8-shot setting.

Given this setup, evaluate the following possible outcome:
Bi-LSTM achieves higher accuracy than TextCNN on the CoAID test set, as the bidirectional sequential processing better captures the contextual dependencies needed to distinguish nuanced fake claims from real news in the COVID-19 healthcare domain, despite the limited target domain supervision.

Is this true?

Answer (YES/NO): YES